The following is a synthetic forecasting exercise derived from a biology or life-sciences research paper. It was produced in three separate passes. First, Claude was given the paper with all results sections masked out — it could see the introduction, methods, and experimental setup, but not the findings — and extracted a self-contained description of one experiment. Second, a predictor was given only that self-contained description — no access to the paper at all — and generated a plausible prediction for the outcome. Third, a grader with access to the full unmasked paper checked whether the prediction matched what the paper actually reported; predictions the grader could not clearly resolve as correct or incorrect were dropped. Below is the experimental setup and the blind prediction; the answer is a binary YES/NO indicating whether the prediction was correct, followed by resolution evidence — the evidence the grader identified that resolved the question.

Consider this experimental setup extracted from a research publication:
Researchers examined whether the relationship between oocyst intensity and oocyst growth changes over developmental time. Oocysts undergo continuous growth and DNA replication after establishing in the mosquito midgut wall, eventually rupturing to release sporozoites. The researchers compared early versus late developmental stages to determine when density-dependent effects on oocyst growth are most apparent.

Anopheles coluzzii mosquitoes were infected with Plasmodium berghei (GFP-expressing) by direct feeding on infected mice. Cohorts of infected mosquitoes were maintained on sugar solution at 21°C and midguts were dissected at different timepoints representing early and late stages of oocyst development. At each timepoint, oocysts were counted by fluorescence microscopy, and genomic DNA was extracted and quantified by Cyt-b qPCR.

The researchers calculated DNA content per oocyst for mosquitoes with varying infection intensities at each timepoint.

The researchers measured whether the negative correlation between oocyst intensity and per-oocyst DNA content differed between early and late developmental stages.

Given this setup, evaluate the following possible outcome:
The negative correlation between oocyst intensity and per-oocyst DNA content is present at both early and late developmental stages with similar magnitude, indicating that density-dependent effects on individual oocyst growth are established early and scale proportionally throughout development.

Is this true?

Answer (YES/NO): NO